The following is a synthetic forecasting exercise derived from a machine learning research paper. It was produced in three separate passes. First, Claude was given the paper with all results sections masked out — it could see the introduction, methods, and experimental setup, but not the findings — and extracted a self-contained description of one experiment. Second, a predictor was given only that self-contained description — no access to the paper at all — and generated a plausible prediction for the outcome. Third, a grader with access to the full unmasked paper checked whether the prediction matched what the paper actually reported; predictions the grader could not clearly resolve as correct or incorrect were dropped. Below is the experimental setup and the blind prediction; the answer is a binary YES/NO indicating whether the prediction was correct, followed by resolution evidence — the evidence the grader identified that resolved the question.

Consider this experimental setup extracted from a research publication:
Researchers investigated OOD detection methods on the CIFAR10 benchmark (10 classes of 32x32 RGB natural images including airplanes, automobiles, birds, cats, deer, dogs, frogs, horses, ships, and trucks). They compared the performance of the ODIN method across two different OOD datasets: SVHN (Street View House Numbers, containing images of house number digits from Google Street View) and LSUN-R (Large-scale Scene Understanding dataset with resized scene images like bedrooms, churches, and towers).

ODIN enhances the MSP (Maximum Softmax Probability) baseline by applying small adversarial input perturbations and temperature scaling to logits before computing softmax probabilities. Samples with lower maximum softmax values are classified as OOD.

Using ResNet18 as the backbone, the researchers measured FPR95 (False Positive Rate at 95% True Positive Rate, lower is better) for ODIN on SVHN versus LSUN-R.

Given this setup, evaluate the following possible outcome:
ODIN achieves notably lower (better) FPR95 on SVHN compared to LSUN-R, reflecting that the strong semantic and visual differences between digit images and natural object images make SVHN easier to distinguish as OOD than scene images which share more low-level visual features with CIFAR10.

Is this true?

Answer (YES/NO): NO